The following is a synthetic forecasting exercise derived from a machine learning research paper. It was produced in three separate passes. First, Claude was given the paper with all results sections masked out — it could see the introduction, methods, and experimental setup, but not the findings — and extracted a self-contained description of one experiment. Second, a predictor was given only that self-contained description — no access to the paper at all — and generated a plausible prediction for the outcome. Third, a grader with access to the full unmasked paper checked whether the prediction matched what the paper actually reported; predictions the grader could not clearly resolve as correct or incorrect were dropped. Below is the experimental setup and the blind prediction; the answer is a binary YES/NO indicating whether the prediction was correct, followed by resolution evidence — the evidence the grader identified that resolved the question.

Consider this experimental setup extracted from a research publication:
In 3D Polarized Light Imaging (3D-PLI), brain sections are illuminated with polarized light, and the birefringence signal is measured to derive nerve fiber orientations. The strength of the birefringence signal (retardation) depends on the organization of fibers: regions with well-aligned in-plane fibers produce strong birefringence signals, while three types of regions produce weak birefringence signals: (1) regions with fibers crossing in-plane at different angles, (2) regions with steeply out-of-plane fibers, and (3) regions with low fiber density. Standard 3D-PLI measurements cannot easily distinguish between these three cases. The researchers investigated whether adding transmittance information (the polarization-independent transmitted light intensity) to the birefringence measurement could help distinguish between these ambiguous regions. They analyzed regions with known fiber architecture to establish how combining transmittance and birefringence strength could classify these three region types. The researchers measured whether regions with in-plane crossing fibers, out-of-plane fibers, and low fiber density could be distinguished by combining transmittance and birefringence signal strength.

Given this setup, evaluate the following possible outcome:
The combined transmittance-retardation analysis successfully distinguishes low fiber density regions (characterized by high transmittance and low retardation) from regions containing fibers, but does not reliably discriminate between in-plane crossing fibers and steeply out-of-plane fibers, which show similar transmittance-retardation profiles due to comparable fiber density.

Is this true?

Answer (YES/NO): NO